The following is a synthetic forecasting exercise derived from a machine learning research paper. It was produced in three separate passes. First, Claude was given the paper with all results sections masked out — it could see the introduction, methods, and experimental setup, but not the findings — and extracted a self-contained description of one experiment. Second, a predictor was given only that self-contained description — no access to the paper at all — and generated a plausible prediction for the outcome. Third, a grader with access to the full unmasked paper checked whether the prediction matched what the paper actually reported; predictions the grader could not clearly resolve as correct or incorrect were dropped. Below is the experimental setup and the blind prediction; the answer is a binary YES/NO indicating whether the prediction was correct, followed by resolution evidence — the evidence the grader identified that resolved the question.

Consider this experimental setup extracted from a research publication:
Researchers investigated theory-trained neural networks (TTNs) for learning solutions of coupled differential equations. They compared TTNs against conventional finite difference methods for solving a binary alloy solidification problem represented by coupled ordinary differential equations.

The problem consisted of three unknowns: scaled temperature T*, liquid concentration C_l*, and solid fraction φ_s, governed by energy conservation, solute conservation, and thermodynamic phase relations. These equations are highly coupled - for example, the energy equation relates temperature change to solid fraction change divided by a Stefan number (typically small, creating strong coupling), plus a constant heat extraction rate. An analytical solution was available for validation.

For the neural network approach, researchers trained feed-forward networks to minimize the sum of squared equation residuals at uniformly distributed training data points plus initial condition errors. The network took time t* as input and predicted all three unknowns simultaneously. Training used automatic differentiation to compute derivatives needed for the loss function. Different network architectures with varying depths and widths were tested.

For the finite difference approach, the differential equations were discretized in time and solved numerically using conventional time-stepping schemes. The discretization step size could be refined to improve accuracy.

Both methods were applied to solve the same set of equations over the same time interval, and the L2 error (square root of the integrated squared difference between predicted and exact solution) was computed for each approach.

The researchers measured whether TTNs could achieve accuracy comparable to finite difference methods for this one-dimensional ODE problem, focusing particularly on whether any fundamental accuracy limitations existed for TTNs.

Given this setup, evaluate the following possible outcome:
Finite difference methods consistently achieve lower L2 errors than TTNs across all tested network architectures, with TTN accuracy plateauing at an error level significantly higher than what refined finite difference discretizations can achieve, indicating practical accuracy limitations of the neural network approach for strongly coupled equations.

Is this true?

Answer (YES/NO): YES